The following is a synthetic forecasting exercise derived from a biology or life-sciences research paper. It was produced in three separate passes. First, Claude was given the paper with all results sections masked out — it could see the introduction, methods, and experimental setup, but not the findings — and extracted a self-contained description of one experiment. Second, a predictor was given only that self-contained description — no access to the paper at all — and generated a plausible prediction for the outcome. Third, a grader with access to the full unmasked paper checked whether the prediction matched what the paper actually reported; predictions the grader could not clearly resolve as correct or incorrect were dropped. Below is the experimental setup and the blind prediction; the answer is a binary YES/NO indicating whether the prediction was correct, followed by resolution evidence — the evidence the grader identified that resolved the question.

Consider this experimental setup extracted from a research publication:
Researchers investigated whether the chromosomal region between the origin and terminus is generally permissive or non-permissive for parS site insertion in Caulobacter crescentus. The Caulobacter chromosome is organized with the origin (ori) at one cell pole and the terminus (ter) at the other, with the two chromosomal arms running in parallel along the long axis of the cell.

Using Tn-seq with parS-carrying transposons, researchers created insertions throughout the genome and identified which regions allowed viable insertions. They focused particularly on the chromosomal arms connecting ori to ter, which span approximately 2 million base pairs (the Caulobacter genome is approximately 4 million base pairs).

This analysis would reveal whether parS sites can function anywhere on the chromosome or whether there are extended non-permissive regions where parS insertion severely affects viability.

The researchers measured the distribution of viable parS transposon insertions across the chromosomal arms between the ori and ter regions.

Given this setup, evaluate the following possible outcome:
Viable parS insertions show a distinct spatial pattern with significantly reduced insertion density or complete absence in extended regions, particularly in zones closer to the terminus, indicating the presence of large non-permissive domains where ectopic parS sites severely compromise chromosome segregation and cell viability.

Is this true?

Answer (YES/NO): NO